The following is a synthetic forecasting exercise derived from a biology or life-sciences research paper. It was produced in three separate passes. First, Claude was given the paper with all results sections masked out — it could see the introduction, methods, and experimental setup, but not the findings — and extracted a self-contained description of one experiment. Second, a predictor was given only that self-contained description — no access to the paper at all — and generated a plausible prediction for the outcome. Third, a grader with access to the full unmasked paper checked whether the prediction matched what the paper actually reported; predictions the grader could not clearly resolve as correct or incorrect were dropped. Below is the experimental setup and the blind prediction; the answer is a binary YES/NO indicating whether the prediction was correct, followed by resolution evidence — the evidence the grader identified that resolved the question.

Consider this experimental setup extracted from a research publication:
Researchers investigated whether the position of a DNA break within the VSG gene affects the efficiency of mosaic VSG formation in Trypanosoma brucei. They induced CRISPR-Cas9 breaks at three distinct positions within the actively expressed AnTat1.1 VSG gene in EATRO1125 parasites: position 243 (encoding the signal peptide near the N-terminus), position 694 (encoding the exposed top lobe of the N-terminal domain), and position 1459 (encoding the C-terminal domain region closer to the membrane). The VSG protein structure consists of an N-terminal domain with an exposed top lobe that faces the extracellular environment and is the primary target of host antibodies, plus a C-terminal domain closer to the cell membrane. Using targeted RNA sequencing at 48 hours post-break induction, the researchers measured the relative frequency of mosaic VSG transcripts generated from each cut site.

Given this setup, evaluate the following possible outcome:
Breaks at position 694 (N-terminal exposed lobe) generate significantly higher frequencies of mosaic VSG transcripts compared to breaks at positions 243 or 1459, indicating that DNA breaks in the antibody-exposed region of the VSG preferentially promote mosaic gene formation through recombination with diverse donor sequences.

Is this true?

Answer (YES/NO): NO